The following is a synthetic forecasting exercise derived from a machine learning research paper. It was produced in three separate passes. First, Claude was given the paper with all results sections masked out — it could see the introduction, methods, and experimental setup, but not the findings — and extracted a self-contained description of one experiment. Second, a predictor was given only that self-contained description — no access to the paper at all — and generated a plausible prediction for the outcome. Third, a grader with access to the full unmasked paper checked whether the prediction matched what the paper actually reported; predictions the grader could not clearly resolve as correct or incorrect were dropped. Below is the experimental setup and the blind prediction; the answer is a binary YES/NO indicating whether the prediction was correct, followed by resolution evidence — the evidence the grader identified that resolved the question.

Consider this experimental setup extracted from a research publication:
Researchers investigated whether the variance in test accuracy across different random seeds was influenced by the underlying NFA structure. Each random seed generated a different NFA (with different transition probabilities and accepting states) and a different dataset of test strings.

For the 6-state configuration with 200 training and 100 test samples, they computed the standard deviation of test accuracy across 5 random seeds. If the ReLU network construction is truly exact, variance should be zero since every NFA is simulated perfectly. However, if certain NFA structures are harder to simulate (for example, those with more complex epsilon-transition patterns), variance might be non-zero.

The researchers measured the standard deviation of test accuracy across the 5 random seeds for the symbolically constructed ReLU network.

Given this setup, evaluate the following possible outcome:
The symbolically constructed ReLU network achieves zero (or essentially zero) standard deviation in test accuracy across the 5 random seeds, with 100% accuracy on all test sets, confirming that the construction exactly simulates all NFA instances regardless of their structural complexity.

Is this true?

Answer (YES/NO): NO